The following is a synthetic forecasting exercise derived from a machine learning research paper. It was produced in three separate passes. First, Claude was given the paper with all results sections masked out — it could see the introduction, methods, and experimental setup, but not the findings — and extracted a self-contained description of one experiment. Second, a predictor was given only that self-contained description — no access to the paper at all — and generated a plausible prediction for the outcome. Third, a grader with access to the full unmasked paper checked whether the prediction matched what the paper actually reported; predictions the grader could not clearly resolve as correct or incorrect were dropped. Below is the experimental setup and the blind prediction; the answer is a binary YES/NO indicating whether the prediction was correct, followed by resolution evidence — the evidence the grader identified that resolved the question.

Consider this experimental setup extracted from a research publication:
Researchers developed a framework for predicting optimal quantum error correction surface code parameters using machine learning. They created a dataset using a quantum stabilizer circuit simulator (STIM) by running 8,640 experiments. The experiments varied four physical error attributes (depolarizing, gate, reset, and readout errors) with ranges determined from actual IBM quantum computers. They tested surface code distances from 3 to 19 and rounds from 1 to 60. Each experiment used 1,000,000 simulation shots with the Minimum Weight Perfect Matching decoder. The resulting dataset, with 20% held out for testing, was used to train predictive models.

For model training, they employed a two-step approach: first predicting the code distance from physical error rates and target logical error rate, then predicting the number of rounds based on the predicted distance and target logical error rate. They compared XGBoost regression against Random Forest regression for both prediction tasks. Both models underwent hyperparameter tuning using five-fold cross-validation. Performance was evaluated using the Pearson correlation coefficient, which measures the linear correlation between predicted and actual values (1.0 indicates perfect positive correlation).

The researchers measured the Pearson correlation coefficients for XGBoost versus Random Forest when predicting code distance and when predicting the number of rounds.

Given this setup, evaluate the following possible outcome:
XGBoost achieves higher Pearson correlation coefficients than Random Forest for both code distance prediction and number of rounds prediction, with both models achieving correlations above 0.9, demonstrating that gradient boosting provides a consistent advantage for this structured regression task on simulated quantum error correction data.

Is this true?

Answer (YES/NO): NO